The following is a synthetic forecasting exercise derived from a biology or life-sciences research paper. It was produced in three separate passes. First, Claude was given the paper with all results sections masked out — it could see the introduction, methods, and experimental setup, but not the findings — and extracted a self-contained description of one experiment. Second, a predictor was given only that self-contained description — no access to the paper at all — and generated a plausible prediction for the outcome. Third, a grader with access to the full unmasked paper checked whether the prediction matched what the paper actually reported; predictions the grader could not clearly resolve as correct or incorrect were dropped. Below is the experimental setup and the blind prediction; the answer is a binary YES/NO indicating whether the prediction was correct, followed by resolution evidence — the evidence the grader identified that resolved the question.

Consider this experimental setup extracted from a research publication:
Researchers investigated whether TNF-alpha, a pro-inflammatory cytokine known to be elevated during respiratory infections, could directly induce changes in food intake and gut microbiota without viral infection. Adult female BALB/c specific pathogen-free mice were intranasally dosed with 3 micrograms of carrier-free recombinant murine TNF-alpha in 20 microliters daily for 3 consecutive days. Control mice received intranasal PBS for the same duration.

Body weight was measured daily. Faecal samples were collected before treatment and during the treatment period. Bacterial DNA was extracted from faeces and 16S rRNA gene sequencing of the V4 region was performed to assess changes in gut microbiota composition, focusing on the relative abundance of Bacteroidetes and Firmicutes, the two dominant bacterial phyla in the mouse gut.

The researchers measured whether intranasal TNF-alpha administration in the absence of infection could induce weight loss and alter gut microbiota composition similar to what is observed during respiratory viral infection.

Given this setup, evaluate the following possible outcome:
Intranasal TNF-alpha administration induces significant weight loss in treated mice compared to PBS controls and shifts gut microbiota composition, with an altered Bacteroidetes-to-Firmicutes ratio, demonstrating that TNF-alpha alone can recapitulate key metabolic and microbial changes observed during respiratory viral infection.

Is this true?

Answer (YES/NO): NO